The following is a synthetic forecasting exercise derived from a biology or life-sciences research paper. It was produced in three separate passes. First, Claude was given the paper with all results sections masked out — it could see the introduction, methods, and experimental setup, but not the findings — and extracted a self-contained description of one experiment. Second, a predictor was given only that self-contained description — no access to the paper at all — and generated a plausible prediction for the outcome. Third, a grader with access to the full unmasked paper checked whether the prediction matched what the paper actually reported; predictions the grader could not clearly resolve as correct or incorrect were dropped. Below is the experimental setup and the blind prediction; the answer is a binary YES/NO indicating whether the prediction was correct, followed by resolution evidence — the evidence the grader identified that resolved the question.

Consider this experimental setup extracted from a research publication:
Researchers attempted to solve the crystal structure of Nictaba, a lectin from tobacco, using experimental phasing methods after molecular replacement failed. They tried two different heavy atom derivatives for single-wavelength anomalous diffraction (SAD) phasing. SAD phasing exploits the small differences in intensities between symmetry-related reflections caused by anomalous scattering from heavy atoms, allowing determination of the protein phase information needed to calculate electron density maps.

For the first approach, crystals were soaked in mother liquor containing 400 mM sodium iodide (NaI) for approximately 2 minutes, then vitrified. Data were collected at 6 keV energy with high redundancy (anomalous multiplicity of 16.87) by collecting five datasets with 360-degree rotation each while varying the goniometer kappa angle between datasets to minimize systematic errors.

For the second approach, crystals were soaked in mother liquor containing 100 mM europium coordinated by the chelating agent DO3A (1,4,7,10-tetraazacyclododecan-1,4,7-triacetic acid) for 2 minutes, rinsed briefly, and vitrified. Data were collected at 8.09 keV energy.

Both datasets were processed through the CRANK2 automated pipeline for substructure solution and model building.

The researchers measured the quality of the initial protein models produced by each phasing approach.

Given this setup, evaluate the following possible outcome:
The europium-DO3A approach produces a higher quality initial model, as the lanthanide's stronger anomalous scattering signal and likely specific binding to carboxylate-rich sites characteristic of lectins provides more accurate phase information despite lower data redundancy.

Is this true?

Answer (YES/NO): NO